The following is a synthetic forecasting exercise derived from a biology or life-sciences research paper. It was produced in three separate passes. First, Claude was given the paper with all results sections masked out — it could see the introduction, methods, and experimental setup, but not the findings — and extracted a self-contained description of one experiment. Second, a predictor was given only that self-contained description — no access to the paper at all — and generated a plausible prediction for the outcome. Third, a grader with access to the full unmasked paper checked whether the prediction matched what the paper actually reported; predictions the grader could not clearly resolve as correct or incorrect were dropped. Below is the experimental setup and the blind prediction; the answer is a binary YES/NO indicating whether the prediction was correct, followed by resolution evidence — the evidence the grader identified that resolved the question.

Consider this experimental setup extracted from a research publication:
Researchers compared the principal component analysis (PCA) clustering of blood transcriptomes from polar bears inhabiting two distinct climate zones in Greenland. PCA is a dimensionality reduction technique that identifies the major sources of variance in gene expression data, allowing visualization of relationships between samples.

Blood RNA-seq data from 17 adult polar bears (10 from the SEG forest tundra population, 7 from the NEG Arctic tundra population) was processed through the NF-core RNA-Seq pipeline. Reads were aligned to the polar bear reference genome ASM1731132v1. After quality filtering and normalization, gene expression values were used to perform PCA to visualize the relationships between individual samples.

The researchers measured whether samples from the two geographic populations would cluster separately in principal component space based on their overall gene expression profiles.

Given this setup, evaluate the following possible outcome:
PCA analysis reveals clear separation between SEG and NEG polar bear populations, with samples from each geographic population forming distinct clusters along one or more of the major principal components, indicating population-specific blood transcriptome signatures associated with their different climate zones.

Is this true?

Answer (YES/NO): NO